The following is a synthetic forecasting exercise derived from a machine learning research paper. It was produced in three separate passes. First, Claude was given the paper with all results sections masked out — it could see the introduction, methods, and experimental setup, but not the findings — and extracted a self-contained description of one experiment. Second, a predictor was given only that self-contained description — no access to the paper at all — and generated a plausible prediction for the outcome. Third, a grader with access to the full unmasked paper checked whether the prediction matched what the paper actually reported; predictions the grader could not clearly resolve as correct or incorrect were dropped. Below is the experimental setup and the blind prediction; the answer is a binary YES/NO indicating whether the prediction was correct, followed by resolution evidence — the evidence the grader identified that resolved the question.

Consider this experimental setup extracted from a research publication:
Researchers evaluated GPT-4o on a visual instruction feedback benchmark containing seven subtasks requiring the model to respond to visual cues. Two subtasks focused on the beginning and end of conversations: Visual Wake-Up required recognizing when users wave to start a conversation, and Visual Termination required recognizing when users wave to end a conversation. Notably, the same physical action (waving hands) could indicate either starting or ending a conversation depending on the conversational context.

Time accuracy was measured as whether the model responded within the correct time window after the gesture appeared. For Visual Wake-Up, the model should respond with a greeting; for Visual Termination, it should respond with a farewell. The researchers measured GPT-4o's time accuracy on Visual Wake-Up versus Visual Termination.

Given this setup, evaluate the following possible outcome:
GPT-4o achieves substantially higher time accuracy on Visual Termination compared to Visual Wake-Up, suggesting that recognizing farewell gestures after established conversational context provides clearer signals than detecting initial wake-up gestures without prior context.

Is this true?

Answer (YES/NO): NO